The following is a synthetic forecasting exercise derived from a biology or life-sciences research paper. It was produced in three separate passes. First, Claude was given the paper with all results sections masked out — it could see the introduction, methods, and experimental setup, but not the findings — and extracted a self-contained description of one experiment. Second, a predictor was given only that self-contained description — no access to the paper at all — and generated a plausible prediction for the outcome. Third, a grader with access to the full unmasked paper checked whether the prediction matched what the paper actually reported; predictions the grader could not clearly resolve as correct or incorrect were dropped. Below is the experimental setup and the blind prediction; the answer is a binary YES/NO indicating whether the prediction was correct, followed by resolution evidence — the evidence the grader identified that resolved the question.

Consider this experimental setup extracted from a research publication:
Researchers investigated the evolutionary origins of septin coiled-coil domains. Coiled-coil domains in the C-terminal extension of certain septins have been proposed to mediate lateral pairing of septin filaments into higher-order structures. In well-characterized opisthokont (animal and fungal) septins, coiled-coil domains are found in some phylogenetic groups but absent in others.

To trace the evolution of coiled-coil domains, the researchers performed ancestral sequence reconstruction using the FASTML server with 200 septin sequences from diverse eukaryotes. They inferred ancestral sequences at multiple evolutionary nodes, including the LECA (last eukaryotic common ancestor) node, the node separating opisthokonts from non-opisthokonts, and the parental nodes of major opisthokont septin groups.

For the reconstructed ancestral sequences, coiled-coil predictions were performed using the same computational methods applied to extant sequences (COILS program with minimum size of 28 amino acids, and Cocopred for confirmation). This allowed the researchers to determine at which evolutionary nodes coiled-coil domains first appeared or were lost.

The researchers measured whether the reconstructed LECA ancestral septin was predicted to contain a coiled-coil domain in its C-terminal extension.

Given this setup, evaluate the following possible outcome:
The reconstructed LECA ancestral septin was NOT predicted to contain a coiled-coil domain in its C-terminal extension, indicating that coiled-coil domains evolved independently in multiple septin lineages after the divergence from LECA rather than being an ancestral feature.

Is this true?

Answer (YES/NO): YES